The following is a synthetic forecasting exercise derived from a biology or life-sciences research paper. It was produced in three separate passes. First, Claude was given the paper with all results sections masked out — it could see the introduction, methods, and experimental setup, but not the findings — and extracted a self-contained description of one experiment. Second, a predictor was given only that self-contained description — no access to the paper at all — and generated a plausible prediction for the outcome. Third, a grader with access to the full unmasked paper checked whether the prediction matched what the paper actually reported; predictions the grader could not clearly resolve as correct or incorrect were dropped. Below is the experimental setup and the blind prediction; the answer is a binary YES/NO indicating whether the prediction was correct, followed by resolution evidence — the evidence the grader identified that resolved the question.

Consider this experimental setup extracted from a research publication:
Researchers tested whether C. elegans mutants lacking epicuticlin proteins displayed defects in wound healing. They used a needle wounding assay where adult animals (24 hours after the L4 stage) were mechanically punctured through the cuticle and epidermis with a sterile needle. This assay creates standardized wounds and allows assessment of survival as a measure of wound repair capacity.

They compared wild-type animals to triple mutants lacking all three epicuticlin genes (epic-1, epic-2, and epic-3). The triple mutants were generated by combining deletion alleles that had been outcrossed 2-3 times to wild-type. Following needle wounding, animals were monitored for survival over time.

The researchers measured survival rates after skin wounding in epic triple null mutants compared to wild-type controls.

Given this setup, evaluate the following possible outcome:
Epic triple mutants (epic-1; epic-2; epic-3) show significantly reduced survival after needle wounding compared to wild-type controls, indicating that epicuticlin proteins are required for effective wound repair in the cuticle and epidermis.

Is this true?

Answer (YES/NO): YES